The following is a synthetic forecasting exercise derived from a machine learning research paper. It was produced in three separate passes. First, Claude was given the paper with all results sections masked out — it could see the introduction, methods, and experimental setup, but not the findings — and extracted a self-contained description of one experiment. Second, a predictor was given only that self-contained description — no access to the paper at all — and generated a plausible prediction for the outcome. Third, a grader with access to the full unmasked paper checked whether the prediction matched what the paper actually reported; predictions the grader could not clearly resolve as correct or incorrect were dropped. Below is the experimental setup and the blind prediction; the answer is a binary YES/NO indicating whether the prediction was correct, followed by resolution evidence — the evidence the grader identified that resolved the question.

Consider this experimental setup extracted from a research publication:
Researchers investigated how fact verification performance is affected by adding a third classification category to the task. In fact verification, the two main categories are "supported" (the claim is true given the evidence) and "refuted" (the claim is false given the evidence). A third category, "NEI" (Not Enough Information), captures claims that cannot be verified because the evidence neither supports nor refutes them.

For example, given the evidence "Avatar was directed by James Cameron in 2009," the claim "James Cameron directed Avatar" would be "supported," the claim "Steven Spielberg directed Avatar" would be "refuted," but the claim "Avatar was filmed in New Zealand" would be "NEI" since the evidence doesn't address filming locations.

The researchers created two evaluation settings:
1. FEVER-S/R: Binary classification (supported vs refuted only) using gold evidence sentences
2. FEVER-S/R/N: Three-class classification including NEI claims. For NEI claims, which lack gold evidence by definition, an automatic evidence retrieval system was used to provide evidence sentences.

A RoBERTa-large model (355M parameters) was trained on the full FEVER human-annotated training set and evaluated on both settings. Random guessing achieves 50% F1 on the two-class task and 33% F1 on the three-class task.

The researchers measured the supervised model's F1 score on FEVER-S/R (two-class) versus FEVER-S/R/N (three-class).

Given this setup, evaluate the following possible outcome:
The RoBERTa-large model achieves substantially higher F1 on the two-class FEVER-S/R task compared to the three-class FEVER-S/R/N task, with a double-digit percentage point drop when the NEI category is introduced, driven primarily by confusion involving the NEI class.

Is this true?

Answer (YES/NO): NO